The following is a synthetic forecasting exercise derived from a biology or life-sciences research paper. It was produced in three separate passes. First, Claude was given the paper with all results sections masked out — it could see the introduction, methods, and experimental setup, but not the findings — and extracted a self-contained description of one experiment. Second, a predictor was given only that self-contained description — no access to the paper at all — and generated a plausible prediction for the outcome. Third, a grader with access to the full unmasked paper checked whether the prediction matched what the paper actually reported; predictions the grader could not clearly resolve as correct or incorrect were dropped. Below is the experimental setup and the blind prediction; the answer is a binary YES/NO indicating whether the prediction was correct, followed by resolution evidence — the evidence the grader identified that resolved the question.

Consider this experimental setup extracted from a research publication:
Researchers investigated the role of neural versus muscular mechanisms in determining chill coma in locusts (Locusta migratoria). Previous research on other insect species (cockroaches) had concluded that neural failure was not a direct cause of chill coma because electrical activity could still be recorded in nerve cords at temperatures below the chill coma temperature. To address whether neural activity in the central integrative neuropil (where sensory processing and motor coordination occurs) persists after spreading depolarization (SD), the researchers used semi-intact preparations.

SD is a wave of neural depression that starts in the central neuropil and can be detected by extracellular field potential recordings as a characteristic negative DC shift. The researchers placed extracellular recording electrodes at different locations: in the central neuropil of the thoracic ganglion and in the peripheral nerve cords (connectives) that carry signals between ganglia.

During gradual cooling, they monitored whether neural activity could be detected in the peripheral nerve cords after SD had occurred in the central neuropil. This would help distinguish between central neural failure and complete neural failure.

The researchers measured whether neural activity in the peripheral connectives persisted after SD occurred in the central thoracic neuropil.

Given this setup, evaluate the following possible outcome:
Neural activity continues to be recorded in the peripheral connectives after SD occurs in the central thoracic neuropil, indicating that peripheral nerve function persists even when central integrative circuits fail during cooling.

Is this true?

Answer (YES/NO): YES